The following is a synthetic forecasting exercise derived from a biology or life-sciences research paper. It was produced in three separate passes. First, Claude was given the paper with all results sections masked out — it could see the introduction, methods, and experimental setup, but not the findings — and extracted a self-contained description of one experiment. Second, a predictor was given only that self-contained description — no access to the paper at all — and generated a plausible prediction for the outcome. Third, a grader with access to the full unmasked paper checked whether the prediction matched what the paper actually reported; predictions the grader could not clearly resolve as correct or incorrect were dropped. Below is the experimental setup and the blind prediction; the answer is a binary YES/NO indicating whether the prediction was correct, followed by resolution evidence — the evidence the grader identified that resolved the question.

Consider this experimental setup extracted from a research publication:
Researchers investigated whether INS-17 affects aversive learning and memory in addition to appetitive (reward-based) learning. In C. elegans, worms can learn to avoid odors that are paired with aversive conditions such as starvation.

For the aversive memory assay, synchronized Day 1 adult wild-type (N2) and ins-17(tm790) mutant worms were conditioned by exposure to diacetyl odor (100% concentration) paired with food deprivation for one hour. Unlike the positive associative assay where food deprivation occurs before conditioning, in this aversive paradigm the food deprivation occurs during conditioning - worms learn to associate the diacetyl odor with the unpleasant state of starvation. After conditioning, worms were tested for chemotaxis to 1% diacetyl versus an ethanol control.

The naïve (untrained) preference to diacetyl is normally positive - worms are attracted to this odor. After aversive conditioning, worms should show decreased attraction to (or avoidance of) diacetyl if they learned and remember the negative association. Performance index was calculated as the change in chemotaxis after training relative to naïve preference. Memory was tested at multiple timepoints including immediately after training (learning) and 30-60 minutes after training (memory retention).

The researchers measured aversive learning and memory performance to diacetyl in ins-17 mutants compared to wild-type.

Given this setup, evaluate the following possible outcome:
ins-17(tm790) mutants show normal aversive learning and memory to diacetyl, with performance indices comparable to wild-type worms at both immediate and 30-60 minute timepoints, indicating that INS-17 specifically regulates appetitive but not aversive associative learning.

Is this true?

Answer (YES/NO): NO